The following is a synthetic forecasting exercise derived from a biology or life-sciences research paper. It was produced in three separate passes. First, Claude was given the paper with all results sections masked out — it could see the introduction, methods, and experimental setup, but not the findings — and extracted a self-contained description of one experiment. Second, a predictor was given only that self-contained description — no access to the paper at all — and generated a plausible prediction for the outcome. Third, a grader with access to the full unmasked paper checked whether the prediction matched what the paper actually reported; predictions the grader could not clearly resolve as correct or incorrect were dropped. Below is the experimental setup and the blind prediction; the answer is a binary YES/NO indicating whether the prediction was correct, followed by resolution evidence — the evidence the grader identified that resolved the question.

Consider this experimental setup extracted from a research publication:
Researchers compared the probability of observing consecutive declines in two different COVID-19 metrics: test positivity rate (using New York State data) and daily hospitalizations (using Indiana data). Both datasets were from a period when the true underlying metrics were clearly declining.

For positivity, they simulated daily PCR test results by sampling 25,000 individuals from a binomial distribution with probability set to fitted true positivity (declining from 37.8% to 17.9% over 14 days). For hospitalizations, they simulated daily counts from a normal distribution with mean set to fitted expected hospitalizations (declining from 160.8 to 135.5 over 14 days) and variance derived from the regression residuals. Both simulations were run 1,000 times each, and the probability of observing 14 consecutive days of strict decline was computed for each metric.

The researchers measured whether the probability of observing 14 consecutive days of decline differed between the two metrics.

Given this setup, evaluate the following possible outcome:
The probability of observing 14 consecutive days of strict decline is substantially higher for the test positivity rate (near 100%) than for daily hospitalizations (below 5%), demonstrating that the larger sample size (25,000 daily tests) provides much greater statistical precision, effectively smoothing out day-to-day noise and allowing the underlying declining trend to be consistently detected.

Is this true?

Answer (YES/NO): YES